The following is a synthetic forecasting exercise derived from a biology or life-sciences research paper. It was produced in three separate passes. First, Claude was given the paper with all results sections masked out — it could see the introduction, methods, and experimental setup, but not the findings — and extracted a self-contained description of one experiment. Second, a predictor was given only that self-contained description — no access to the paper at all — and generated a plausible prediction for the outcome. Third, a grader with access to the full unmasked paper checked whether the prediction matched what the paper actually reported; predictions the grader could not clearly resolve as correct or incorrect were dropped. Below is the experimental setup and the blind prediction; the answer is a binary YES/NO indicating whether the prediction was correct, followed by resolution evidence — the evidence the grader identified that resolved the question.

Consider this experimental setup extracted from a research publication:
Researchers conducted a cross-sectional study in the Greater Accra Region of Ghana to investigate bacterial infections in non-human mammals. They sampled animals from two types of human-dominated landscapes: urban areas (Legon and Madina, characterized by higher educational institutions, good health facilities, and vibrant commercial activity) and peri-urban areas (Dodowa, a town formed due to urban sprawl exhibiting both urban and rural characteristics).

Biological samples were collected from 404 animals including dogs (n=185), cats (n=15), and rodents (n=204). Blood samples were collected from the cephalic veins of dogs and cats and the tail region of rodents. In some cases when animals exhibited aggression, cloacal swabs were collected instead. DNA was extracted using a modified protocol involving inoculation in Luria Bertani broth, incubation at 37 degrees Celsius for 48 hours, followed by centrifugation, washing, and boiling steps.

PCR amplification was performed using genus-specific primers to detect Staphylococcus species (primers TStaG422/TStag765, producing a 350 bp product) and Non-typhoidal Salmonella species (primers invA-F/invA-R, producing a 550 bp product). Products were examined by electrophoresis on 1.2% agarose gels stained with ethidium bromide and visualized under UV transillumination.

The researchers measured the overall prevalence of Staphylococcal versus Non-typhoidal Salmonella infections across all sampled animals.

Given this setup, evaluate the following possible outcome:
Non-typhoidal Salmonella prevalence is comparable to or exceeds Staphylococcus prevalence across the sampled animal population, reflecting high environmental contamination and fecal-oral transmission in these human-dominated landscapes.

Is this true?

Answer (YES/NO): NO